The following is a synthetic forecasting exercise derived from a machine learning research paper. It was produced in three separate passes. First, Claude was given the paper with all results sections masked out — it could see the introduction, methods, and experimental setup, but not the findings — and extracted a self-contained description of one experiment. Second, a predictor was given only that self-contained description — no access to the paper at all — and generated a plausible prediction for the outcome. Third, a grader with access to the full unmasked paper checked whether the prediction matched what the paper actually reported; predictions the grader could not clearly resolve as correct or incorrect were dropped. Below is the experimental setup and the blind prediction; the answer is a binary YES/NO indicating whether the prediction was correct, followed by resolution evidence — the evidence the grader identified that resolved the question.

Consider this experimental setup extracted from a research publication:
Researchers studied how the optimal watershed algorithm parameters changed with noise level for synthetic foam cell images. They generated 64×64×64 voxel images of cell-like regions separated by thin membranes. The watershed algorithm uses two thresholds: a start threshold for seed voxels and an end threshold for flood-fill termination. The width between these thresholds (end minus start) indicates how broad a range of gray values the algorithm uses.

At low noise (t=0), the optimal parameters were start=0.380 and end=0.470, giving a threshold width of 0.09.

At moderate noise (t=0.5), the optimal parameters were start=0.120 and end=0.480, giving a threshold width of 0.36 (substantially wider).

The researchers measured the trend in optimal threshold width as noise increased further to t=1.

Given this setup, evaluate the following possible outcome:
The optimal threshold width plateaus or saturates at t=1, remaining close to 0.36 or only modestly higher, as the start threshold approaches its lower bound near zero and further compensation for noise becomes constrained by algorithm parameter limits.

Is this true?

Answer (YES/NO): NO